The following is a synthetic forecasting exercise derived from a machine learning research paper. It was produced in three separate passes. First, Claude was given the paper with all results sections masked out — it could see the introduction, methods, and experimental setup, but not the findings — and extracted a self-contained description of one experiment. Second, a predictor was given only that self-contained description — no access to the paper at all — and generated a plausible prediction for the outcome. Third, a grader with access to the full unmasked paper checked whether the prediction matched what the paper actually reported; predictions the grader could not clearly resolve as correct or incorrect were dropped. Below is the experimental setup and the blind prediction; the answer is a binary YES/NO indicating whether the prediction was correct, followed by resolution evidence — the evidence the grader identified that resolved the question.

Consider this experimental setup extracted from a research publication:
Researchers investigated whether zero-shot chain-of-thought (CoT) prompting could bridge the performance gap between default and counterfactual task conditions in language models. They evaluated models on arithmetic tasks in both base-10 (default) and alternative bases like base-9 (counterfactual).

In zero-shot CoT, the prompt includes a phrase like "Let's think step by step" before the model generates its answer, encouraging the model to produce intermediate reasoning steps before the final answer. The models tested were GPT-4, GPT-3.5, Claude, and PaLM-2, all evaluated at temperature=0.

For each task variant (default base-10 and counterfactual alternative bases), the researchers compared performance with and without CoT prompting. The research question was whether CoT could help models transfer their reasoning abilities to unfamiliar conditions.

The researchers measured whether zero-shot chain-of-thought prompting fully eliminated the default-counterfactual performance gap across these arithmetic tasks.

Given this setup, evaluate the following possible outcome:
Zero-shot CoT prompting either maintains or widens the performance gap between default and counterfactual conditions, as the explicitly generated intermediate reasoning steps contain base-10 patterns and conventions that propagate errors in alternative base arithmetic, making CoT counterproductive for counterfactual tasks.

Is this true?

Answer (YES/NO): NO